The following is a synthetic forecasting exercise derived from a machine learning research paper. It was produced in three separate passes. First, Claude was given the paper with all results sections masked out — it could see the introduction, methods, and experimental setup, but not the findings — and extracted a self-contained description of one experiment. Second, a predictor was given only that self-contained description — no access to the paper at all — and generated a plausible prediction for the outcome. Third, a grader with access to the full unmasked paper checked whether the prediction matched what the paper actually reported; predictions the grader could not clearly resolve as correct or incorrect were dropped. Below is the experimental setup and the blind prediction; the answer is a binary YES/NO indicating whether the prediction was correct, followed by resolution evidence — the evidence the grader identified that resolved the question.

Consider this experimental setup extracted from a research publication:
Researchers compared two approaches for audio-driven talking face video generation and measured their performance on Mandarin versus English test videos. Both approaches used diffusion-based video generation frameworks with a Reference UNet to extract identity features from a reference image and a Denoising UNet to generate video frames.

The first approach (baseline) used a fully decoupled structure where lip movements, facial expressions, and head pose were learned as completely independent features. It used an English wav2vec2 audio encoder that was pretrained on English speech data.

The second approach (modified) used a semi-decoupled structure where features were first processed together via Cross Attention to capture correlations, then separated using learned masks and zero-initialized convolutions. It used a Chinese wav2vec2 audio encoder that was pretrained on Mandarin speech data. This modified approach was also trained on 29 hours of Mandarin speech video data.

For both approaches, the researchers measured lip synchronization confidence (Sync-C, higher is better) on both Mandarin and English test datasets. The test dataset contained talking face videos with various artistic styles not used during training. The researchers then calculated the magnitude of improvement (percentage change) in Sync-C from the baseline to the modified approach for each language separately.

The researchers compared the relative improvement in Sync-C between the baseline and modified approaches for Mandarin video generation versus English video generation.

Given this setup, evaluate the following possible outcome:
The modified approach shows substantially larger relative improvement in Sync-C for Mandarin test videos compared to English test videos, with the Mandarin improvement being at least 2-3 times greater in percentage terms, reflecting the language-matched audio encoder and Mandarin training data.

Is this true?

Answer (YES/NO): NO